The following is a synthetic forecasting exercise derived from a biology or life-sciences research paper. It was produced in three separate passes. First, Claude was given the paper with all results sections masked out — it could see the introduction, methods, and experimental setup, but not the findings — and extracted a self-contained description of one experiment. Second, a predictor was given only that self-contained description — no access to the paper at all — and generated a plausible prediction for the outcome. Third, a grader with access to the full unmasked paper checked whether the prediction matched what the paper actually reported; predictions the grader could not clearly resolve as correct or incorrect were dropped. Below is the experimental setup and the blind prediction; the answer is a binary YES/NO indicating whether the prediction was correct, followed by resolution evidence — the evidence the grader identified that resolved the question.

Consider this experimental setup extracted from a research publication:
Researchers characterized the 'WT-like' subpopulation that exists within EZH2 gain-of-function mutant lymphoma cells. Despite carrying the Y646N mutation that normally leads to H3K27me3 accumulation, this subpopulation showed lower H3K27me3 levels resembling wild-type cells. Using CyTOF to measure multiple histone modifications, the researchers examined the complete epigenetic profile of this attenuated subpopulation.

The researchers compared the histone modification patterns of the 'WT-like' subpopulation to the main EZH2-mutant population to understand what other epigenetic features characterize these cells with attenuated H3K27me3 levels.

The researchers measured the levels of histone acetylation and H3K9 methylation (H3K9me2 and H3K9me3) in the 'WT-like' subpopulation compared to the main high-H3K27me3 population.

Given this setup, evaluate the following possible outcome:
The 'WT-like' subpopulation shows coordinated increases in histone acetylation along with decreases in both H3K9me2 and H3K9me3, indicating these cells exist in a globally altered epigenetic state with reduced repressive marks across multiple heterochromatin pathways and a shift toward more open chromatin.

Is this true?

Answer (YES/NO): NO